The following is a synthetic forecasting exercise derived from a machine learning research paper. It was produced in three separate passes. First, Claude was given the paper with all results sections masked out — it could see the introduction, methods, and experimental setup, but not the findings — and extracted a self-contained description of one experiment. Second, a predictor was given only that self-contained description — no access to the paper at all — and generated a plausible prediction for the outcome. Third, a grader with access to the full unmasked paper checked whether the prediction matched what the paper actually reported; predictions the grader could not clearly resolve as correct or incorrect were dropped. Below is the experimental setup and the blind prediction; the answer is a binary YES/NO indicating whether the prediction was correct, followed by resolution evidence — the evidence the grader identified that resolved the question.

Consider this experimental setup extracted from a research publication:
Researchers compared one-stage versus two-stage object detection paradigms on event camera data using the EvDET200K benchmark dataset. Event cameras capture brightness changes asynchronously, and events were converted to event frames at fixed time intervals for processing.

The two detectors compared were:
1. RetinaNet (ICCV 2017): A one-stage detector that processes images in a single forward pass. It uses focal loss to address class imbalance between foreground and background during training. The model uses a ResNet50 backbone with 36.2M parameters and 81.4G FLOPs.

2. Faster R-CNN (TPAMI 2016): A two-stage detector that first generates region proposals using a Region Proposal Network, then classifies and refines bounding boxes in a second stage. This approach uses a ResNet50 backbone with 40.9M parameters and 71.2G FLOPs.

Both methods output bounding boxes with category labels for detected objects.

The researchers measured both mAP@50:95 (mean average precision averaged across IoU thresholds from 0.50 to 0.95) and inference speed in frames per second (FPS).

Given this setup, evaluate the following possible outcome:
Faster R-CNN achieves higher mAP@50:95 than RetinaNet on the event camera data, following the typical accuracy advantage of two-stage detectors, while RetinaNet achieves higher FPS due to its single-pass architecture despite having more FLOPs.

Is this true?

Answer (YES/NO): NO